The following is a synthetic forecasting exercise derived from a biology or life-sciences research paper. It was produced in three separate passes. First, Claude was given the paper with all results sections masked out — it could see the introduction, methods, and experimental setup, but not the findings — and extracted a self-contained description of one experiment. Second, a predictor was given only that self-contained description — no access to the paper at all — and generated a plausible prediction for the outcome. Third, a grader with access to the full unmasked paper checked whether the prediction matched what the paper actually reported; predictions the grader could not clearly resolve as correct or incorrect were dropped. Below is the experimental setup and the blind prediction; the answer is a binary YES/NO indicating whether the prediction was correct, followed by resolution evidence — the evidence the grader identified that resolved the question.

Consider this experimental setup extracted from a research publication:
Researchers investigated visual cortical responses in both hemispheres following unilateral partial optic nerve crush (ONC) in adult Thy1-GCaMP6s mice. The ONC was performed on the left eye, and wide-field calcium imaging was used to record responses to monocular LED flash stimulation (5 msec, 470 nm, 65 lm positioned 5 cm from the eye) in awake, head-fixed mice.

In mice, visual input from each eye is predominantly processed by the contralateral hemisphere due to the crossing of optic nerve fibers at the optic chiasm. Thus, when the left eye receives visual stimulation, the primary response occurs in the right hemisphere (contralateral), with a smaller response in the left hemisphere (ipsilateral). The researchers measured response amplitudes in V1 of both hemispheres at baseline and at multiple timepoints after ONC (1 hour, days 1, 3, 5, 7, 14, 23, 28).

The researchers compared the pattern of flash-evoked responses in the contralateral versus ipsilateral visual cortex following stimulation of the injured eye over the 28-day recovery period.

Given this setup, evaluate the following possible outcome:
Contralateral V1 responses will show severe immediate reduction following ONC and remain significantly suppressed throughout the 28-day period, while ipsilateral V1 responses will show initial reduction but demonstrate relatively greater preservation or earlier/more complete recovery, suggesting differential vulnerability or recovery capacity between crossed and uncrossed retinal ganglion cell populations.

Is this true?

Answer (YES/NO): NO